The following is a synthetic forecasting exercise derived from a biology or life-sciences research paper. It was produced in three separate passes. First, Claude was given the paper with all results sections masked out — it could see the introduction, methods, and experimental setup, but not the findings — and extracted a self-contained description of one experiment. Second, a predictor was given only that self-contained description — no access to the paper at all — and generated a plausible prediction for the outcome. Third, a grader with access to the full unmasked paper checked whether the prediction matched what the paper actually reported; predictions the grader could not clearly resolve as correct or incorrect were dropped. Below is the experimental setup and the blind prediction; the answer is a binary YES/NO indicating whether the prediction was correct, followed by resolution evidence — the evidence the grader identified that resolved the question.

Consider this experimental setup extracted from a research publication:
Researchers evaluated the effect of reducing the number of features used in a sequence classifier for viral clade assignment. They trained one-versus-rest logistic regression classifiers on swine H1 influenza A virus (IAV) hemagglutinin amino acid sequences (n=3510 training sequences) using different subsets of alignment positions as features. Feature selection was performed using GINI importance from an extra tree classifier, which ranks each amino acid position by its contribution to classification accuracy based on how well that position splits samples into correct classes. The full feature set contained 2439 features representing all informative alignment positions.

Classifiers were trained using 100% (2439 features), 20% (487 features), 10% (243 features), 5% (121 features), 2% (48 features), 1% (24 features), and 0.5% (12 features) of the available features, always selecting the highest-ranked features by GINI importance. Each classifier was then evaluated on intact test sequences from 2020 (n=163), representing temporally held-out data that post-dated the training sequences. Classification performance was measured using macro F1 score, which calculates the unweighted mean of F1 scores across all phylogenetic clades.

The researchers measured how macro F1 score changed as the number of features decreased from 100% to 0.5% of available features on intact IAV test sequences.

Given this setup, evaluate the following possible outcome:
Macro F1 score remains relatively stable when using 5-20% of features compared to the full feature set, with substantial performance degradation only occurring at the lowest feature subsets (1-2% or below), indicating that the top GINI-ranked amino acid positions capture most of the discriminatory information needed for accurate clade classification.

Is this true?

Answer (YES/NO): NO